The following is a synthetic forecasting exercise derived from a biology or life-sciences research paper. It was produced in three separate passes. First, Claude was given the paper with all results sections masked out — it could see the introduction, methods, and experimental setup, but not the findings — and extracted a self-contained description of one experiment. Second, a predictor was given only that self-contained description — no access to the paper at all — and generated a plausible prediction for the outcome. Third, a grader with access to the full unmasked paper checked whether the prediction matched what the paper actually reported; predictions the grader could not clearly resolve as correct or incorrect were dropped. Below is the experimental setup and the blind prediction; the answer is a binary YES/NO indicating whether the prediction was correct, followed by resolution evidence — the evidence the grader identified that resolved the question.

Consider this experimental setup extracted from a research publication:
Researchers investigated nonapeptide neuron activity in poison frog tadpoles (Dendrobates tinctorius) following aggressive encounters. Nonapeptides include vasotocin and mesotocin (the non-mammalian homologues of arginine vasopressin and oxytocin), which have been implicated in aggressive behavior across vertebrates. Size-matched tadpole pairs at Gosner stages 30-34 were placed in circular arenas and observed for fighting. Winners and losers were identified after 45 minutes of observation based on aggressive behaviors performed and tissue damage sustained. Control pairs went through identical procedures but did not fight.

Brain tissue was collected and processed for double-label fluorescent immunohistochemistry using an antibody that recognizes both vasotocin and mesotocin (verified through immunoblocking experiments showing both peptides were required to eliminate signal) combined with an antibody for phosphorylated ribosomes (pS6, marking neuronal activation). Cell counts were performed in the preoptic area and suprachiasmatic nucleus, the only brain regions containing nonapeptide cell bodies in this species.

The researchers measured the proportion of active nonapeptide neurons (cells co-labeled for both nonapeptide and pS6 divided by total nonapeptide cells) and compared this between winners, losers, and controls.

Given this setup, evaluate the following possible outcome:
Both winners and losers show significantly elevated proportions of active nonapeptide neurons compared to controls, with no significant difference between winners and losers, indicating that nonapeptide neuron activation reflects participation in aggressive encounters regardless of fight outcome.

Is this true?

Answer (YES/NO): NO